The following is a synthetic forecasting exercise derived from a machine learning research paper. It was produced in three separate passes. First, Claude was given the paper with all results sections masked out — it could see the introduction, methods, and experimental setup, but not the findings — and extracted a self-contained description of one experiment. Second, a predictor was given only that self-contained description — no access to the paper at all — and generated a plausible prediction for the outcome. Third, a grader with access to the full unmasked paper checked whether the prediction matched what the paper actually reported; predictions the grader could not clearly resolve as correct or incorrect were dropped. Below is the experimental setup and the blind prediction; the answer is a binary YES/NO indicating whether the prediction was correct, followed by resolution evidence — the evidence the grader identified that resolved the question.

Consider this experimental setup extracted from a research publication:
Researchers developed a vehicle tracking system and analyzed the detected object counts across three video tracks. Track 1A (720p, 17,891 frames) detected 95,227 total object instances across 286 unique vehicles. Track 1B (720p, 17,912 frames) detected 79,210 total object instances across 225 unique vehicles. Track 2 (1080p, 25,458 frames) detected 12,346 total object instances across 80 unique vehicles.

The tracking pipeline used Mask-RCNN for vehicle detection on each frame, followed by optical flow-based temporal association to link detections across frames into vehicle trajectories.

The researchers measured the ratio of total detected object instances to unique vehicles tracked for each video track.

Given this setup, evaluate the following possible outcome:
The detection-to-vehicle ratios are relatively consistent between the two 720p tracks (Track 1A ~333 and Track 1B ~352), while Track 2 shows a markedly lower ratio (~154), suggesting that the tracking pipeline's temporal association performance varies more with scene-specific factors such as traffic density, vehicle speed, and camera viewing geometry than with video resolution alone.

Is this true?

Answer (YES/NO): YES